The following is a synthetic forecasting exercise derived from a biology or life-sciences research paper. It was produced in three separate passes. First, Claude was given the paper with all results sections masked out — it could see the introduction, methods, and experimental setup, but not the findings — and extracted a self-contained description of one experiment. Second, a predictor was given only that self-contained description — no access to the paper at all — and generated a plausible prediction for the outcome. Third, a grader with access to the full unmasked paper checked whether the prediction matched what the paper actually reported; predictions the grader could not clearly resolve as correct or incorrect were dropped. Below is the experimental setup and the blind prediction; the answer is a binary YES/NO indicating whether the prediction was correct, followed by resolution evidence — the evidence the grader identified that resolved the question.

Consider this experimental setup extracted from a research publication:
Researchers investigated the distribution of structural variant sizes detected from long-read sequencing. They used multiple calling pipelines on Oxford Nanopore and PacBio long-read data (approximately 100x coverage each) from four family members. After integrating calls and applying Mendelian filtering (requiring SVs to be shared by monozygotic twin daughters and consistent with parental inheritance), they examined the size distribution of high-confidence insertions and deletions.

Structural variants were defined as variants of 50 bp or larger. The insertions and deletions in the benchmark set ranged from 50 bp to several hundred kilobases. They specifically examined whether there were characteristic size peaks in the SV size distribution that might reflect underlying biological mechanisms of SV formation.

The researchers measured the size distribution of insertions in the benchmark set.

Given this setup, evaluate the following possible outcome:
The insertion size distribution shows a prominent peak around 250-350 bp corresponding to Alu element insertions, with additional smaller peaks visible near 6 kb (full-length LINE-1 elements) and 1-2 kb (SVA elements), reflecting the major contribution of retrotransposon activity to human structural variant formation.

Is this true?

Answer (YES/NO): NO